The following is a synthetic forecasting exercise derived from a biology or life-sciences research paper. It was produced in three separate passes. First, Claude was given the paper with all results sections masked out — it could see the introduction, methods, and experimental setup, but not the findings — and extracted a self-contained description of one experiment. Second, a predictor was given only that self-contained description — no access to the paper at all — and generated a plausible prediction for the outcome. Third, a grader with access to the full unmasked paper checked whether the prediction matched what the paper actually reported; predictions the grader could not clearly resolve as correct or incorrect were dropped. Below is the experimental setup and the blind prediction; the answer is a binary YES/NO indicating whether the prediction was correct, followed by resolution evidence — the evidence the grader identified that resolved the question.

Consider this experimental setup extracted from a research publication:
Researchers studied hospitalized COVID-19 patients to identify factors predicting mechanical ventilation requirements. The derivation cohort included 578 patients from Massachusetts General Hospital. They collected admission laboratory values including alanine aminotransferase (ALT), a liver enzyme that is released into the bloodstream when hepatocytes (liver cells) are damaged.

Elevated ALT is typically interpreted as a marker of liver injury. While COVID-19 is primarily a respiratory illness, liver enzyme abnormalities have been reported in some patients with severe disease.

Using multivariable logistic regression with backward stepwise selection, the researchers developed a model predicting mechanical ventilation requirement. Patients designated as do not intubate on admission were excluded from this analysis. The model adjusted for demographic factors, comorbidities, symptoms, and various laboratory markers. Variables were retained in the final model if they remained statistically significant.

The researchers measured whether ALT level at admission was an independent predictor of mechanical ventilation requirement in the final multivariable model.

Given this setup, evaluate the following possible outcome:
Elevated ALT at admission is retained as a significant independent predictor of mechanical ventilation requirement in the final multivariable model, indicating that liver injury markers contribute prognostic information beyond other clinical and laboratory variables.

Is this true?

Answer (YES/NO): YES